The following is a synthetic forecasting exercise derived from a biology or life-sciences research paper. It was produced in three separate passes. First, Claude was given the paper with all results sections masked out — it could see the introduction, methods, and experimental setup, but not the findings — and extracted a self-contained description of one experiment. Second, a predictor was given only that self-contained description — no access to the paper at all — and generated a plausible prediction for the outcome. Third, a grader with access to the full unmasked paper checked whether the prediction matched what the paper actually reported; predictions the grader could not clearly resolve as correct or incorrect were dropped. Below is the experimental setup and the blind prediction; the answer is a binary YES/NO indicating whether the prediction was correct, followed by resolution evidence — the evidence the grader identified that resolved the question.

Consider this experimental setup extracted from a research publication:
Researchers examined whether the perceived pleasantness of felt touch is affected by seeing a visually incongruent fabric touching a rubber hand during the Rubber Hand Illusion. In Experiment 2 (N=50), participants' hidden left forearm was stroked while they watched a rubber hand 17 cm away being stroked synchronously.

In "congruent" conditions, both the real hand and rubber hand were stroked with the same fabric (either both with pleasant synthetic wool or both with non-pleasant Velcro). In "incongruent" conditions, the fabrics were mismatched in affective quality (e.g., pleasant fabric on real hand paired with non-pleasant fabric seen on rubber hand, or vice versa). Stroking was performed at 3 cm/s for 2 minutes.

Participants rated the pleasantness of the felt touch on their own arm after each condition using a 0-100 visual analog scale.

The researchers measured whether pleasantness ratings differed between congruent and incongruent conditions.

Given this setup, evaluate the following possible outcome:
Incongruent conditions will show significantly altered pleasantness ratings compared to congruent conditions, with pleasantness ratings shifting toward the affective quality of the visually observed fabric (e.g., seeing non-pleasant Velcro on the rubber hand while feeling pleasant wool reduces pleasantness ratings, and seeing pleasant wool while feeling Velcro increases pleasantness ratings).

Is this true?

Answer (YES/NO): NO